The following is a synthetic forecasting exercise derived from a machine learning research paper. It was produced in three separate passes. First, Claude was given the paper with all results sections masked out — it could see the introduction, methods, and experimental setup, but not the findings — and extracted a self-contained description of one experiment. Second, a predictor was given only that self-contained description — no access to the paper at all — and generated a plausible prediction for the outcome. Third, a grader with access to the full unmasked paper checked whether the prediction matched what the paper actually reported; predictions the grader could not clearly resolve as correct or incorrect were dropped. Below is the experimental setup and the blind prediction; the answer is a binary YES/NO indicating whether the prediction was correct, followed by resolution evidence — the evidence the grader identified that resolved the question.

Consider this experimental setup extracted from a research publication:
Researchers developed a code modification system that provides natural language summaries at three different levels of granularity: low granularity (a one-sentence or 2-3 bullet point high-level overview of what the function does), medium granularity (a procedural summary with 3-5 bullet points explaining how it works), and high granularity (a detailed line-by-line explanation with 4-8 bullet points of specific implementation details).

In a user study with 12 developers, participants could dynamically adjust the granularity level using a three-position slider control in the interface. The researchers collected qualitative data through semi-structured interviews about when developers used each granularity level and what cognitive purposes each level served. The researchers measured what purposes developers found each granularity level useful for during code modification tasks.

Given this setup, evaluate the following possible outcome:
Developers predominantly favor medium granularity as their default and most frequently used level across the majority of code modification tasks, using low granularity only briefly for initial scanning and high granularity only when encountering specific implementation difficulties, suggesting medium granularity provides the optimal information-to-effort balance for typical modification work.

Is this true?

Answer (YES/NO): NO